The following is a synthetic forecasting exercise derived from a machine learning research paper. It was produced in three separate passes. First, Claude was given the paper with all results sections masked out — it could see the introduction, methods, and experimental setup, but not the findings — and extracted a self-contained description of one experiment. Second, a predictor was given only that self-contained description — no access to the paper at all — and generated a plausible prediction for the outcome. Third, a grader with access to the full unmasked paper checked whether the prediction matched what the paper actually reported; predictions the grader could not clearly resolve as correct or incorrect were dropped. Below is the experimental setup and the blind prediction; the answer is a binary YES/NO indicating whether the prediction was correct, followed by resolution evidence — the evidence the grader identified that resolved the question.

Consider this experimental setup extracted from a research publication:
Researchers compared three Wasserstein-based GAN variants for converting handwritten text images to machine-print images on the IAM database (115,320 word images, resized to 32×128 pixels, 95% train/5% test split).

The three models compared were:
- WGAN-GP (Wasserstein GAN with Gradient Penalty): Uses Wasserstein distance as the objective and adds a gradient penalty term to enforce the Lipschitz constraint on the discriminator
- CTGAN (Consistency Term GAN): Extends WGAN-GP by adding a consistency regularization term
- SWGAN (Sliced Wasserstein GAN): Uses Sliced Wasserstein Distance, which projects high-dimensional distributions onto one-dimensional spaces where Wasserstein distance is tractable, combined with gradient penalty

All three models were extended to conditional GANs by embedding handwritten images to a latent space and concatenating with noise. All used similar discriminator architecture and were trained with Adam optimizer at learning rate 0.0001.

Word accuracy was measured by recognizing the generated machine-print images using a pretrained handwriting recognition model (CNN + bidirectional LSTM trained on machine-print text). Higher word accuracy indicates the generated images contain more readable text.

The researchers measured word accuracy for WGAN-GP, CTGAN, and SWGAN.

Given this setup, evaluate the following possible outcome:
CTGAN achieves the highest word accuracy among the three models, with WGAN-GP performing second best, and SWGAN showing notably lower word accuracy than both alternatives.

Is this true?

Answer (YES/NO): NO